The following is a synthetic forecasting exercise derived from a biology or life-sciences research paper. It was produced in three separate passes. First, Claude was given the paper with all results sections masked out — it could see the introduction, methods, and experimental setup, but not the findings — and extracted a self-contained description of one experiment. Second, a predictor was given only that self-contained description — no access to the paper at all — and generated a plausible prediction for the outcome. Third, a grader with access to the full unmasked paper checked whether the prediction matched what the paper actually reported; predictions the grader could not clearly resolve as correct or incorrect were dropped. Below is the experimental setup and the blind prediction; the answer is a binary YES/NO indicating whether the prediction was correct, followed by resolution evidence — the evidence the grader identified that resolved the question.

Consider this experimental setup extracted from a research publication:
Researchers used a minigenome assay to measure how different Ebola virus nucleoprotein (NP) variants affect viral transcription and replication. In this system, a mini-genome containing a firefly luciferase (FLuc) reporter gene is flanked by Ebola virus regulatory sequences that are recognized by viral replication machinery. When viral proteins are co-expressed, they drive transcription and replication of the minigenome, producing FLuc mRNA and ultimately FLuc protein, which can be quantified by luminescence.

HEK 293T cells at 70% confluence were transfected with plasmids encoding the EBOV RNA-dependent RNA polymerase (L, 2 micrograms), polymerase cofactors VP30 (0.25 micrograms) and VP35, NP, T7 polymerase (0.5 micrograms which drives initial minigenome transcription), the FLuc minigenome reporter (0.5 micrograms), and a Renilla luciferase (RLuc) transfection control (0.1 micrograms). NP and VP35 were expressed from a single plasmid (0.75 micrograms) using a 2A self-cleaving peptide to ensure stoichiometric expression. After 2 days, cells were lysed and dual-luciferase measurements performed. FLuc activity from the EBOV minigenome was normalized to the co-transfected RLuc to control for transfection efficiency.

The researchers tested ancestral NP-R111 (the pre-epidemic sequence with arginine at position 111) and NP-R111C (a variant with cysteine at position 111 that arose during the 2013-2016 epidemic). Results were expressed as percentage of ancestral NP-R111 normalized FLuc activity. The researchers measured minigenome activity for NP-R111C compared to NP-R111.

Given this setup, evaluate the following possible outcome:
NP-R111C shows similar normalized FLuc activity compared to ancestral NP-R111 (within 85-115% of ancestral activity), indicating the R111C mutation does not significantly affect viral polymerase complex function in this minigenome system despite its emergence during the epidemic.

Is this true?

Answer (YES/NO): YES